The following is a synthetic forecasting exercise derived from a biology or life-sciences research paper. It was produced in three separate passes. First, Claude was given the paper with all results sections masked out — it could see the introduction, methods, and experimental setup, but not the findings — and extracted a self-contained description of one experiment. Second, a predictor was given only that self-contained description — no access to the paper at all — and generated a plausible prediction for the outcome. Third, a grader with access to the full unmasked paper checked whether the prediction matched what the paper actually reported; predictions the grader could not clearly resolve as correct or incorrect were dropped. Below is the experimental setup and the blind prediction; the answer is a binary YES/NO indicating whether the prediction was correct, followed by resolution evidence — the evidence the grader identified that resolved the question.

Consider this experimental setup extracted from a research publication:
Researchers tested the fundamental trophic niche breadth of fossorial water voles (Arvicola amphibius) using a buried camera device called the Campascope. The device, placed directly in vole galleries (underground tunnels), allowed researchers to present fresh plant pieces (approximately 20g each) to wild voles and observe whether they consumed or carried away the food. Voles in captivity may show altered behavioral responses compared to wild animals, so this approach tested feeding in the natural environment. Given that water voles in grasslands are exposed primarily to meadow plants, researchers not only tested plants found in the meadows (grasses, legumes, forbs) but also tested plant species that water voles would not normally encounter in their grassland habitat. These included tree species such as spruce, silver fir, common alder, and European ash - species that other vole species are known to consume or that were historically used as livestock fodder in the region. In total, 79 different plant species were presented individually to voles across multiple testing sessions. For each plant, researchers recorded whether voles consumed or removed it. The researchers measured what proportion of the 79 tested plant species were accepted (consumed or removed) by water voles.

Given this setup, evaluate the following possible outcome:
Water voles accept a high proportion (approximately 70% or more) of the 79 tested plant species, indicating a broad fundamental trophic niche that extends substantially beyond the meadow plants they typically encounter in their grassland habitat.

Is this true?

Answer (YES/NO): YES